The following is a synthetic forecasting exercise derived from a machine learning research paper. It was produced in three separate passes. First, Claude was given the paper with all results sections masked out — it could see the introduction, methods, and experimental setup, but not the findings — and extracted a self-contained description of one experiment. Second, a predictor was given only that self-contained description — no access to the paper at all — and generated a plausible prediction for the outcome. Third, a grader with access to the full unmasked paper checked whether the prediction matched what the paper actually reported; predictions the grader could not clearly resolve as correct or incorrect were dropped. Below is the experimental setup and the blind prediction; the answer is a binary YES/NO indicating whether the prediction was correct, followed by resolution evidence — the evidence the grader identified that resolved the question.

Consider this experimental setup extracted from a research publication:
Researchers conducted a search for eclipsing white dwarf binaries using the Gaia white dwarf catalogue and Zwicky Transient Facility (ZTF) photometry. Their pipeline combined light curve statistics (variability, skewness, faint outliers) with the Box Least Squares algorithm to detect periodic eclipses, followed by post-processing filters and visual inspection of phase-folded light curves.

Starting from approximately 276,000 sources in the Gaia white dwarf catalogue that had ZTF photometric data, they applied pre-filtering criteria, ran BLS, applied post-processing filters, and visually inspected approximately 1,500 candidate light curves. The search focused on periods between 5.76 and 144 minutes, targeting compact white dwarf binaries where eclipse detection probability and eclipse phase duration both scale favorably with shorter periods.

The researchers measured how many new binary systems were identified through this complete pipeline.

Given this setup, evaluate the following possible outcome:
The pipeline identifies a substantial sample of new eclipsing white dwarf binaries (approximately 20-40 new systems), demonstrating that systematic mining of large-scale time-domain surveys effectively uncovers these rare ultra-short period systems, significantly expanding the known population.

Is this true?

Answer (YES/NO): NO